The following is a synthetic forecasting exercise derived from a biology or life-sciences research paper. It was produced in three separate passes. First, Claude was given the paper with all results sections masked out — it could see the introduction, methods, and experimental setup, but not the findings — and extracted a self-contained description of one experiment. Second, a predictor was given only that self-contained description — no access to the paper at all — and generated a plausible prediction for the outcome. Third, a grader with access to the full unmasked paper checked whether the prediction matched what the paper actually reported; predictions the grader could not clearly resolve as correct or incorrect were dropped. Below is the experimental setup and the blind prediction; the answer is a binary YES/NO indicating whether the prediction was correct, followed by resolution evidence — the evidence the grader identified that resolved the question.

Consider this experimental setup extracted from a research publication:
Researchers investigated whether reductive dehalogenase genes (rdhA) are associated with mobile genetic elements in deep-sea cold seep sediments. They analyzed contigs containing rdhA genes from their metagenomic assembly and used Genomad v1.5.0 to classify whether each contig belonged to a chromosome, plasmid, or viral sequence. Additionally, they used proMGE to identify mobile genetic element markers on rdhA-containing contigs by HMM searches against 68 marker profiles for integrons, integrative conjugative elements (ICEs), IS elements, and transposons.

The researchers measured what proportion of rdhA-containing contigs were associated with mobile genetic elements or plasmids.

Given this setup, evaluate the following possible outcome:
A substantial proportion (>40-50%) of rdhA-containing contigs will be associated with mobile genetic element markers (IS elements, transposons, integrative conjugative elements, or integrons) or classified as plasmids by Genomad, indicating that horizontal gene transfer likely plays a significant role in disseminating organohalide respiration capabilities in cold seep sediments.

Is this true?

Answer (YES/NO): NO